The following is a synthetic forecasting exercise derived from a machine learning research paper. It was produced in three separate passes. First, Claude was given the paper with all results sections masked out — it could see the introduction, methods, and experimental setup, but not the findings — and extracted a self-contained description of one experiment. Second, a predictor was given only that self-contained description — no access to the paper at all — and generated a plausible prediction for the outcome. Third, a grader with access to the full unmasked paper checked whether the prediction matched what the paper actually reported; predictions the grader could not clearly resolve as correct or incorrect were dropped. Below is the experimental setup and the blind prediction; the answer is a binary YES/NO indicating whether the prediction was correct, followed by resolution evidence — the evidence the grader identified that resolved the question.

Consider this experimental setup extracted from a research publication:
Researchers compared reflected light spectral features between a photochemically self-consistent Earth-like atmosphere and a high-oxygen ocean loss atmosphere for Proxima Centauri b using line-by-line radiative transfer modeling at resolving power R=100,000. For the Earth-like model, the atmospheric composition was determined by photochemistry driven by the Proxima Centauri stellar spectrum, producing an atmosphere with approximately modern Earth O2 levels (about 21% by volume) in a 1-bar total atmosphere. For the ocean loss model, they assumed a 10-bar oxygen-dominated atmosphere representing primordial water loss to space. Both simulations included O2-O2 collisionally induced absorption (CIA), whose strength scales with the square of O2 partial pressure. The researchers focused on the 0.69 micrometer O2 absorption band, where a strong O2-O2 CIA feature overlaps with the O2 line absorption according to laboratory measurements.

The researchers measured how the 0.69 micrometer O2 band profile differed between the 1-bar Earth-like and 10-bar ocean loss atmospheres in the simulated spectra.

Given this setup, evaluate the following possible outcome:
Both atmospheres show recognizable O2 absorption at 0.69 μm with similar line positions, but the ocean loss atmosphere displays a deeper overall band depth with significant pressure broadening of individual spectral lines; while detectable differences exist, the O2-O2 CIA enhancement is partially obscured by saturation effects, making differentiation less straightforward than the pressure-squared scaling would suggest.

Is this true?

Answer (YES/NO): NO